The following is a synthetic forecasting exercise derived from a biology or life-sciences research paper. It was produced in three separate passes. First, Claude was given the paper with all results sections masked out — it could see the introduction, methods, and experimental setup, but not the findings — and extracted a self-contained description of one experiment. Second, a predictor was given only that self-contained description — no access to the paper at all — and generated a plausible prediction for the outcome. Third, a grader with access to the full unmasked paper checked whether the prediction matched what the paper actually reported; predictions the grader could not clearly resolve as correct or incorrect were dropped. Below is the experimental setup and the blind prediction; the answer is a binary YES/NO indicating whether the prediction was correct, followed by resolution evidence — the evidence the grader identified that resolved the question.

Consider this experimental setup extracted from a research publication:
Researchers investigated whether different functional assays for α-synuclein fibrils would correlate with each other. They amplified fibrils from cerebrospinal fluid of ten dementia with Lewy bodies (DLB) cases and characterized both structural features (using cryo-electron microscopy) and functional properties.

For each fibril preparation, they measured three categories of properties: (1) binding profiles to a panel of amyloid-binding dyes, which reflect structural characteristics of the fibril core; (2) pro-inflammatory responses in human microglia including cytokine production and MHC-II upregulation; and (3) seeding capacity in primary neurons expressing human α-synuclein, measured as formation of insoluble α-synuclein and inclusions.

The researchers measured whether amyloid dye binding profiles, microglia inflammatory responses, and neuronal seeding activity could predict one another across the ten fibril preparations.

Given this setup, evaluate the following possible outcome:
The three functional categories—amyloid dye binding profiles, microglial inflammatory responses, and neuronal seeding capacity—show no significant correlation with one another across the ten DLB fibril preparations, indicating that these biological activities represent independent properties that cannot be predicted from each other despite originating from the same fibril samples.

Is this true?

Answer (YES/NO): YES